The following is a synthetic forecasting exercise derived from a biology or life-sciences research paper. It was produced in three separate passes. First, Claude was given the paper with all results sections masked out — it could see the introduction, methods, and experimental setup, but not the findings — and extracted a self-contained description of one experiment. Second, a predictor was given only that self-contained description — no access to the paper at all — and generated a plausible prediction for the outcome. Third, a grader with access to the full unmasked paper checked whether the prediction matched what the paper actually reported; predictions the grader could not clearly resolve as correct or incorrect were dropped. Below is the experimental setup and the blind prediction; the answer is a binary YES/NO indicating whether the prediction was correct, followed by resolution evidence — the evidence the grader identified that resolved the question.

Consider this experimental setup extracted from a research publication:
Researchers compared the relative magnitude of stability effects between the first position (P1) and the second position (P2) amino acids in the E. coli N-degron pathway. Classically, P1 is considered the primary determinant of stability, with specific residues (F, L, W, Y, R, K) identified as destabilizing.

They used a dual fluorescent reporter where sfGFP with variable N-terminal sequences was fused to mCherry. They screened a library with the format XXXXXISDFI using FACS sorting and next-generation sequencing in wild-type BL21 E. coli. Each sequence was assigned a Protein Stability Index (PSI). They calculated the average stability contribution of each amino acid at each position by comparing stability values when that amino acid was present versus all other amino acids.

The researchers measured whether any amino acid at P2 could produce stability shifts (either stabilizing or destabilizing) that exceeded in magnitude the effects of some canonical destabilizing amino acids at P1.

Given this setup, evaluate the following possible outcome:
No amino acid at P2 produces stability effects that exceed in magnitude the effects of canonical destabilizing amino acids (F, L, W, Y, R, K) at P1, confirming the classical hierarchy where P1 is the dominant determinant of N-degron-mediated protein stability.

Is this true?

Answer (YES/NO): NO